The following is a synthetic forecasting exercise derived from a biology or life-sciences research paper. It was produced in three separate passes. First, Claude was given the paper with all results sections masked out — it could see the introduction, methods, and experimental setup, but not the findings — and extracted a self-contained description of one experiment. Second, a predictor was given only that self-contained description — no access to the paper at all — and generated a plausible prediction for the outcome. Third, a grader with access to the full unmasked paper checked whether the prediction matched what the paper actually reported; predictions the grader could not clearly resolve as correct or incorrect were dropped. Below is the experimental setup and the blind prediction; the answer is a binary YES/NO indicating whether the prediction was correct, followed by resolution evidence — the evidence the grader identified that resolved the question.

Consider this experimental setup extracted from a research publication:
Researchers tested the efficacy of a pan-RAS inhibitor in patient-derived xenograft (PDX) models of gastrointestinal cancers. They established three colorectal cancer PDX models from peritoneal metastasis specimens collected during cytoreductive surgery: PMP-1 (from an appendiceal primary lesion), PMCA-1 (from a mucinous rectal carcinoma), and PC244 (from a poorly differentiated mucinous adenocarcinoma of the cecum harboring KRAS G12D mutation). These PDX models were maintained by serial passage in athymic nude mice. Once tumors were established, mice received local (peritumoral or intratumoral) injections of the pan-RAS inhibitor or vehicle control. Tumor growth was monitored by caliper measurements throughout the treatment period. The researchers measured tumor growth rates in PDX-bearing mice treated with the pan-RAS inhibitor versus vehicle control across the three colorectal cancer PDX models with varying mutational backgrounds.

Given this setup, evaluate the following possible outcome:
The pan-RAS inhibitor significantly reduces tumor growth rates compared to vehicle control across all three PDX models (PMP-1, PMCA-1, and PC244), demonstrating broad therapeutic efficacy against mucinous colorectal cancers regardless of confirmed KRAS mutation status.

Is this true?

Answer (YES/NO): YES